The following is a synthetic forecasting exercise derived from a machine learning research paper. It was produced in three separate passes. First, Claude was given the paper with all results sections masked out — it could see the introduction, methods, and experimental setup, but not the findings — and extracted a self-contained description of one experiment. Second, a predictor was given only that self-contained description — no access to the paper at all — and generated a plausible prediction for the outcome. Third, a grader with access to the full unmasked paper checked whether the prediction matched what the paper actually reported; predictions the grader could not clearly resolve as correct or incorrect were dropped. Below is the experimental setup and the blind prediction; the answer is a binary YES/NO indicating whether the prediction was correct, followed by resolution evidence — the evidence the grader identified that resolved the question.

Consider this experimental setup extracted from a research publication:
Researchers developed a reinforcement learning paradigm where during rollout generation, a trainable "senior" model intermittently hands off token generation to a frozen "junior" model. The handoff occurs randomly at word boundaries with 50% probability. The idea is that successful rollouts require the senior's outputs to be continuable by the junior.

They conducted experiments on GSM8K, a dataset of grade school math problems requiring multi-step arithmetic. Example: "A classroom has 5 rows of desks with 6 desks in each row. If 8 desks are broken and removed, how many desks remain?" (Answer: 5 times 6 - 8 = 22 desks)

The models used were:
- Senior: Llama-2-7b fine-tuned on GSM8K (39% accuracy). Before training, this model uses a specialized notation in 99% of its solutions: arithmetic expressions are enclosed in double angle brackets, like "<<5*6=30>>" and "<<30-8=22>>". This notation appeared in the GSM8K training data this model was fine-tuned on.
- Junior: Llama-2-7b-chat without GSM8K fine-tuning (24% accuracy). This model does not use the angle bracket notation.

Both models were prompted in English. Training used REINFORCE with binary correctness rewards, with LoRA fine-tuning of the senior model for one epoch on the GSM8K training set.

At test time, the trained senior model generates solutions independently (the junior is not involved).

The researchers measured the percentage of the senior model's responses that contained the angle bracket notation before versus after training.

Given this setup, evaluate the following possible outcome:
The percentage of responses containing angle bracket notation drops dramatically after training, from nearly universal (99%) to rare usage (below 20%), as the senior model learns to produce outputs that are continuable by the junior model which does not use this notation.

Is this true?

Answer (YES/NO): YES